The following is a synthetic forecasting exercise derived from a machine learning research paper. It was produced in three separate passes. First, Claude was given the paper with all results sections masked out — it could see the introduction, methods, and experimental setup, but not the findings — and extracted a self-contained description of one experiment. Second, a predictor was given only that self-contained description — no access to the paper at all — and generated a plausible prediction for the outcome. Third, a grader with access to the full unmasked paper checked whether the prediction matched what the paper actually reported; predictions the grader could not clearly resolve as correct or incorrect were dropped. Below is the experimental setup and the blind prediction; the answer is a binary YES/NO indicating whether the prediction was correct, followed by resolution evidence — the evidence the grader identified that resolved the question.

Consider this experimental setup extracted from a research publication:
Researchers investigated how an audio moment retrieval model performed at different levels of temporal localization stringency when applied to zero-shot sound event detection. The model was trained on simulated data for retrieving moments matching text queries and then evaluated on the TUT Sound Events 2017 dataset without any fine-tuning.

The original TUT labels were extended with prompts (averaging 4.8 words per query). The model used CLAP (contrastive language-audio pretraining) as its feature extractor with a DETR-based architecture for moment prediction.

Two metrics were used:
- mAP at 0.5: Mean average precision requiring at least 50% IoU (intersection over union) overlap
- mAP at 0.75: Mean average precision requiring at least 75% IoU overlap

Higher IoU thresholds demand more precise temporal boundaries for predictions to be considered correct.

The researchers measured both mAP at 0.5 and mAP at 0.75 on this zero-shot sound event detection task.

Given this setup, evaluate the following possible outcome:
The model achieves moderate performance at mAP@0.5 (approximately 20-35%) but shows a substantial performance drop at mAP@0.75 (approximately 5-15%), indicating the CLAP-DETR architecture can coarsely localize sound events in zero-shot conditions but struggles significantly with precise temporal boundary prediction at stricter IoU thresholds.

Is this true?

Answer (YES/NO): NO